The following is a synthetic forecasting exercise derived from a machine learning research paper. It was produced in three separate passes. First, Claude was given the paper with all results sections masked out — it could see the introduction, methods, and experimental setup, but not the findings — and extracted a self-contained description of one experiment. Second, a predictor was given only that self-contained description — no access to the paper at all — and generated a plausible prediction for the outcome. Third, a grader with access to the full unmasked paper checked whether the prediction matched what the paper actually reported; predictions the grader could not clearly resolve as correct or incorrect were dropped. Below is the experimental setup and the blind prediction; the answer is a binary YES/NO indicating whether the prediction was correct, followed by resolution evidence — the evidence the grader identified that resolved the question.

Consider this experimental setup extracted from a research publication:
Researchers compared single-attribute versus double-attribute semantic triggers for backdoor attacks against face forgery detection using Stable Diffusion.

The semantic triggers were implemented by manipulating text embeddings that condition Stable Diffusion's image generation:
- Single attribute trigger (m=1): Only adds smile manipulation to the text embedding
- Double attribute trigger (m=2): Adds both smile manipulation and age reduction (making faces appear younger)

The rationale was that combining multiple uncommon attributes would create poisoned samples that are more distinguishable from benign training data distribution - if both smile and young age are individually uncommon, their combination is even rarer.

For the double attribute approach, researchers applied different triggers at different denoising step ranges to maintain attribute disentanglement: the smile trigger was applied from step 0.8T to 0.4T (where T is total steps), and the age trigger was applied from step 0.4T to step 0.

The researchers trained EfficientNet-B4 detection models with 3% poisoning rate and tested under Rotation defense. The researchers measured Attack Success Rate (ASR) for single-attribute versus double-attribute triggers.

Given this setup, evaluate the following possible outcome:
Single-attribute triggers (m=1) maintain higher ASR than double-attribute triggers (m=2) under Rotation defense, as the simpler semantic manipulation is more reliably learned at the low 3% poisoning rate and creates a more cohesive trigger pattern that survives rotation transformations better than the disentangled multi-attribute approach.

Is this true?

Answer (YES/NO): NO